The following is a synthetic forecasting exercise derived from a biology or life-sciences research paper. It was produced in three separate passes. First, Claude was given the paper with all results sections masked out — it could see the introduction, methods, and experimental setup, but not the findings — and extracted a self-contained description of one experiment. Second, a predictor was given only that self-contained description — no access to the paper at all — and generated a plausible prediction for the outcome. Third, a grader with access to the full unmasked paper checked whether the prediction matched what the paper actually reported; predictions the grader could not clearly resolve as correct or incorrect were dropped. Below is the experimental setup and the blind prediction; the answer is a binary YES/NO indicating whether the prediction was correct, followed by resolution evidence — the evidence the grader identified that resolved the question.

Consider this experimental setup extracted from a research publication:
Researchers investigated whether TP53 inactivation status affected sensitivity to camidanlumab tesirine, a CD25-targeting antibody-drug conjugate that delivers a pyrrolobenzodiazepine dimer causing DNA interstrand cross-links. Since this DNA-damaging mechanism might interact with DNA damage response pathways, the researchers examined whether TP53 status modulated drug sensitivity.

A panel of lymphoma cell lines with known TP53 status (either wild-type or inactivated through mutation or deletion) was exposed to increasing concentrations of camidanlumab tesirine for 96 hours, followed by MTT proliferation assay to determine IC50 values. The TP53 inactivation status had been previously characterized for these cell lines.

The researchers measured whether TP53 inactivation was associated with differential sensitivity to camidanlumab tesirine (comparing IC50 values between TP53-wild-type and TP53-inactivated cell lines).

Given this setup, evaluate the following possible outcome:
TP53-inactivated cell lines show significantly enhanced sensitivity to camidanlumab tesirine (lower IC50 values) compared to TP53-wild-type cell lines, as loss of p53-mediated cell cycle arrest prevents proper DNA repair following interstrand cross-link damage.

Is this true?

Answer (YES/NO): NO